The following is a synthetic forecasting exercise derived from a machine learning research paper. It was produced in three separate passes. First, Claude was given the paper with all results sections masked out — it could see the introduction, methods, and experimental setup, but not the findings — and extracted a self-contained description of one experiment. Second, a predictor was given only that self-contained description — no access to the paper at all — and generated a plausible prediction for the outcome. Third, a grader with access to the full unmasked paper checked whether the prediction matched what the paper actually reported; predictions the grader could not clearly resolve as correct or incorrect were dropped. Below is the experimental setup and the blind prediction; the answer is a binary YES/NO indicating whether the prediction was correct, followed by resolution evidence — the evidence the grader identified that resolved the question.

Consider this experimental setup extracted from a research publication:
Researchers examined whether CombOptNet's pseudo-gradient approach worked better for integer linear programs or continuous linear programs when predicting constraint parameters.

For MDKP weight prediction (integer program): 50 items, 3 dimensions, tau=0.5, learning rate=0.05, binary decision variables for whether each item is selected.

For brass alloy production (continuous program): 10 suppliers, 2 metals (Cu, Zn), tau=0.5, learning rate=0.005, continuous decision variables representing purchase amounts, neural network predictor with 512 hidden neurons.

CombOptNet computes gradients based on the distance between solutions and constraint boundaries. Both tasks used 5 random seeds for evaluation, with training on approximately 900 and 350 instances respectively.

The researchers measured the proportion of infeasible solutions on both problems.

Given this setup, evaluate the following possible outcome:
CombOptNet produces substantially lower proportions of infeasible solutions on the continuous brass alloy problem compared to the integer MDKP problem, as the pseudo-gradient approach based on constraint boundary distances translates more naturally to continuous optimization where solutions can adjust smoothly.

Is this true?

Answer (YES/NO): NO